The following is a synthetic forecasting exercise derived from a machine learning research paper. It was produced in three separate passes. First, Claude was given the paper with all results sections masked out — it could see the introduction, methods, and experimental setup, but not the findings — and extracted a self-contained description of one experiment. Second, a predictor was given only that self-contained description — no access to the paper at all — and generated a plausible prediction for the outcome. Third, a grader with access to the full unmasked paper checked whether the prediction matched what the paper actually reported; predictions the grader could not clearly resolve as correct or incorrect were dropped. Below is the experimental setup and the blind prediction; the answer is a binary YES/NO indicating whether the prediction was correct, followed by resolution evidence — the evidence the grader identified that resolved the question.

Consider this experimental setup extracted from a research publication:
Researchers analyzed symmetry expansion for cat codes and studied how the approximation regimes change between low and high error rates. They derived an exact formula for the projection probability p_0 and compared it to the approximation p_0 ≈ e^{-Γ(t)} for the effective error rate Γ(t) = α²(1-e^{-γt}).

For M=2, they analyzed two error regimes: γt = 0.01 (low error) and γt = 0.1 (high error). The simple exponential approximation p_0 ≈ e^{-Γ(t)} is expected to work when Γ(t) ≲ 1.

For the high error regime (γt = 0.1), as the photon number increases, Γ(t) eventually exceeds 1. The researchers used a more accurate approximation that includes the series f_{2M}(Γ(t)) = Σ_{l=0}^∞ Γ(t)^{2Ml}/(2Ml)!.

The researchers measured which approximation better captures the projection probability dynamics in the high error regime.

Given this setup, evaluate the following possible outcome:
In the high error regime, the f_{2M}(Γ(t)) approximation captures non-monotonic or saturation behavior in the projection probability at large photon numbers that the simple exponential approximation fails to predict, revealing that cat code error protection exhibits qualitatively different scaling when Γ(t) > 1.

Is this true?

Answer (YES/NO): YES